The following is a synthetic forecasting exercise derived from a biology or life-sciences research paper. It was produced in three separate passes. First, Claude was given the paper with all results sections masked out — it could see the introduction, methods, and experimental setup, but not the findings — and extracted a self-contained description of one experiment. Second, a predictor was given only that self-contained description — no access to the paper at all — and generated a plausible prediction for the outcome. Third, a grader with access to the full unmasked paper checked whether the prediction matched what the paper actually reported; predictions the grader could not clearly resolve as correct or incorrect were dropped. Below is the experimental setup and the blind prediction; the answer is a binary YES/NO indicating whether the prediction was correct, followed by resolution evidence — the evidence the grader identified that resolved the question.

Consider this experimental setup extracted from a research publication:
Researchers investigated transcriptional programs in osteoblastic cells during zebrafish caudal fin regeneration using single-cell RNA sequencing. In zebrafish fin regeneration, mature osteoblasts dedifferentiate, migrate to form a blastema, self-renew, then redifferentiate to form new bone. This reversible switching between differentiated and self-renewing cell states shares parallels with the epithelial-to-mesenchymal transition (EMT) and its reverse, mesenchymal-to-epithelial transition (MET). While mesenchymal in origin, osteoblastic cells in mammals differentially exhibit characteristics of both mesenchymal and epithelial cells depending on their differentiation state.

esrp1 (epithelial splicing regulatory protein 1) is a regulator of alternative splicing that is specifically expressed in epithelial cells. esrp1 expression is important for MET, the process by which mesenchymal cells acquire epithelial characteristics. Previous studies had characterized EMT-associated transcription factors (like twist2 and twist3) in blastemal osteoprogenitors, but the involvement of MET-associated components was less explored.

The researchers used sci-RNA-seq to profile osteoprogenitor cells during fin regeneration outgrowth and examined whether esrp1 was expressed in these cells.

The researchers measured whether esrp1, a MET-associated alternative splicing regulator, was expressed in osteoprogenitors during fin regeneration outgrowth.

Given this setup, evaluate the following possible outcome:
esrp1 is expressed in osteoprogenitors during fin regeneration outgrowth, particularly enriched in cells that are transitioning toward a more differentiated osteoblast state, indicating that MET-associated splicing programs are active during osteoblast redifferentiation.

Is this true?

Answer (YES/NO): NO